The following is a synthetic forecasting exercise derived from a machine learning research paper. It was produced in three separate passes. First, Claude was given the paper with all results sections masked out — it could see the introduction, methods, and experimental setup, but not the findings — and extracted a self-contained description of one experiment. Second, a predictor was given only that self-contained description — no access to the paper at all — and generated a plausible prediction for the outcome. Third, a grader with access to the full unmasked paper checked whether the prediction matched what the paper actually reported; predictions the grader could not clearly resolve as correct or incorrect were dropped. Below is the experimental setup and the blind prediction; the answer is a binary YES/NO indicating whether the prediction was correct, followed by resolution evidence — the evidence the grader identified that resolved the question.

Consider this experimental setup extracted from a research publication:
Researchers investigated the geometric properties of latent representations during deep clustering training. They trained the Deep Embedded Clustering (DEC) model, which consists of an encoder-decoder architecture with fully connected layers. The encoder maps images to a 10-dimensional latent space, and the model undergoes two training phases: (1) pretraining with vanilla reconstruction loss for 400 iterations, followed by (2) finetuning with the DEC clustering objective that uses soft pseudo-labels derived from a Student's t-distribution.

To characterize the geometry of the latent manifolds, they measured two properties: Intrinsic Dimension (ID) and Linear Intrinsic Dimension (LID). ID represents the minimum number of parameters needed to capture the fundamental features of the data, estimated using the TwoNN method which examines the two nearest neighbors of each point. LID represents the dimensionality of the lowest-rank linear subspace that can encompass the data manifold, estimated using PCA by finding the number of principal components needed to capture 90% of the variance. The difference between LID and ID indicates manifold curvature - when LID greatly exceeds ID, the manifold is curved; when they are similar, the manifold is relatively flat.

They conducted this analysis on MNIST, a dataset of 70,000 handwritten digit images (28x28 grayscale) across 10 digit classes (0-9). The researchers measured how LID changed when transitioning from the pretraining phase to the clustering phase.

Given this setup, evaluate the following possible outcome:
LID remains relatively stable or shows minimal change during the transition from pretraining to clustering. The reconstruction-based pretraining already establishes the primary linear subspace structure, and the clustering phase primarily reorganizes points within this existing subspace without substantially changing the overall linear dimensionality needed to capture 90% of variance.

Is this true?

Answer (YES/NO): NO